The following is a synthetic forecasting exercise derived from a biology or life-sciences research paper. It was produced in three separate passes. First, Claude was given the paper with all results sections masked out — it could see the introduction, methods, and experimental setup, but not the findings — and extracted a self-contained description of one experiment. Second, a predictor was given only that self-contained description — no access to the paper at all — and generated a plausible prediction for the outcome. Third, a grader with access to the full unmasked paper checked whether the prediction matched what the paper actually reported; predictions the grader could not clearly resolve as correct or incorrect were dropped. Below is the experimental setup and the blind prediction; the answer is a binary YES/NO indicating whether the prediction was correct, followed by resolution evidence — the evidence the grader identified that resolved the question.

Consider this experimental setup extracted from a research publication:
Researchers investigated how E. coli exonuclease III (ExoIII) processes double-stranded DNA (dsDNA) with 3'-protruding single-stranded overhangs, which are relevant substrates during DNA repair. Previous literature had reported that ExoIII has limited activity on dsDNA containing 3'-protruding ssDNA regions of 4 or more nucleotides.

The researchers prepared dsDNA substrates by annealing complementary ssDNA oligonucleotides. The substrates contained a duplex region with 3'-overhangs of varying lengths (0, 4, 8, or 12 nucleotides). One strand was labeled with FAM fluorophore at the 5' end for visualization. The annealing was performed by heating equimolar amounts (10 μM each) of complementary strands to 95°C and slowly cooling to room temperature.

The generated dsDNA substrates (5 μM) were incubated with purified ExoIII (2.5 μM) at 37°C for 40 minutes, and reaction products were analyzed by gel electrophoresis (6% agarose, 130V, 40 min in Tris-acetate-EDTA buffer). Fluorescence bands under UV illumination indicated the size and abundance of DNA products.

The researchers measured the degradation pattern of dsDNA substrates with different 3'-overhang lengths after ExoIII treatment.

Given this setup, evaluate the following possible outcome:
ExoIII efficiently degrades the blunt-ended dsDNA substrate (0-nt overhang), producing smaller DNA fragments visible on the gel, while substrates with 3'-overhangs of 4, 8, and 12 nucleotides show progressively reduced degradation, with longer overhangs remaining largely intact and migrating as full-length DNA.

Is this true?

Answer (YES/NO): NO